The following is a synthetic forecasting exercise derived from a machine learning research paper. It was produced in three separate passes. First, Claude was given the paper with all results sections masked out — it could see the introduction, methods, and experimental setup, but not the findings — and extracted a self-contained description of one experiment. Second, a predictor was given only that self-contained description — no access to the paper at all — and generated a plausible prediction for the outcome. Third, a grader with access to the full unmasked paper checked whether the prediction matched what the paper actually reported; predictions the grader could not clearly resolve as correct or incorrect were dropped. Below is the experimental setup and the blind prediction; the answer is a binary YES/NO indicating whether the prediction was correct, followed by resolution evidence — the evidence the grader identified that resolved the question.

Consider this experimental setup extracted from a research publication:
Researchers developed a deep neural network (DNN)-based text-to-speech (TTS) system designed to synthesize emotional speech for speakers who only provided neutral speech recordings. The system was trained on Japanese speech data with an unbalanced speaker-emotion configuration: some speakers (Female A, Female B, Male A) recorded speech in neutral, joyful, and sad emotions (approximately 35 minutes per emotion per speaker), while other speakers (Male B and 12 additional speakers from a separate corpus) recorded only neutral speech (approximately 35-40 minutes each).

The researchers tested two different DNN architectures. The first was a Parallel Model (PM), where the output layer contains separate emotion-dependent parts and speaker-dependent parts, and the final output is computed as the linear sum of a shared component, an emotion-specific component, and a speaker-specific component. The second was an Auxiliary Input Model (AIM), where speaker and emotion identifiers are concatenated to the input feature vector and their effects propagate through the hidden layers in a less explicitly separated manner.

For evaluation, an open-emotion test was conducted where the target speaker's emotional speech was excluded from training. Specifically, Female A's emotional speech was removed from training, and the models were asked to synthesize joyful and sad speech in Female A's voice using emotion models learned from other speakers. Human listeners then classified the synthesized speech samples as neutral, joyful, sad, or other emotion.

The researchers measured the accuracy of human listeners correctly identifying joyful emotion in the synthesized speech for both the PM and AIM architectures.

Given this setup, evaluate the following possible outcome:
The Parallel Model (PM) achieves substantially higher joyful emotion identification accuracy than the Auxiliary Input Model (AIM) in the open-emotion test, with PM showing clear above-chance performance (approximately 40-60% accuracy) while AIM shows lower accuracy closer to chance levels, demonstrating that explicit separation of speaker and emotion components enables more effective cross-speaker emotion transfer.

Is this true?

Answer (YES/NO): NO